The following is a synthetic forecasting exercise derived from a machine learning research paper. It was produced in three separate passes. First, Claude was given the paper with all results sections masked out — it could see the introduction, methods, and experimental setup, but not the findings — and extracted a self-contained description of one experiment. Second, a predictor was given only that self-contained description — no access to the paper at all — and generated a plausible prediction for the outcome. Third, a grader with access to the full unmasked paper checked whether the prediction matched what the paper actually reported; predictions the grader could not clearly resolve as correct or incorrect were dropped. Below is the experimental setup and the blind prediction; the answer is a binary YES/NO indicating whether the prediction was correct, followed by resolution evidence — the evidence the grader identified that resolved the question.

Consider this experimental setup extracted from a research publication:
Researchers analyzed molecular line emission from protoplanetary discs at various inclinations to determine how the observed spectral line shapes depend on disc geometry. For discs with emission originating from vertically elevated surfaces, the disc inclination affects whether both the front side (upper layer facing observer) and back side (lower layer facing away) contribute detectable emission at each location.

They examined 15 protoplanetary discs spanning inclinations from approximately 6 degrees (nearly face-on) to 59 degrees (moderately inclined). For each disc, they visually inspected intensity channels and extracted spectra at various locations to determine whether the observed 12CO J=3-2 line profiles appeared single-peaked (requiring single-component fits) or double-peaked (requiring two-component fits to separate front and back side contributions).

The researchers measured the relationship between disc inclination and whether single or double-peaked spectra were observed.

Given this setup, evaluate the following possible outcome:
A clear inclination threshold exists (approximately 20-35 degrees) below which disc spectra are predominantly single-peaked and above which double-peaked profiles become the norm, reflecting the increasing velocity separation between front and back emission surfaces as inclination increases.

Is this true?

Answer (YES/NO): NO